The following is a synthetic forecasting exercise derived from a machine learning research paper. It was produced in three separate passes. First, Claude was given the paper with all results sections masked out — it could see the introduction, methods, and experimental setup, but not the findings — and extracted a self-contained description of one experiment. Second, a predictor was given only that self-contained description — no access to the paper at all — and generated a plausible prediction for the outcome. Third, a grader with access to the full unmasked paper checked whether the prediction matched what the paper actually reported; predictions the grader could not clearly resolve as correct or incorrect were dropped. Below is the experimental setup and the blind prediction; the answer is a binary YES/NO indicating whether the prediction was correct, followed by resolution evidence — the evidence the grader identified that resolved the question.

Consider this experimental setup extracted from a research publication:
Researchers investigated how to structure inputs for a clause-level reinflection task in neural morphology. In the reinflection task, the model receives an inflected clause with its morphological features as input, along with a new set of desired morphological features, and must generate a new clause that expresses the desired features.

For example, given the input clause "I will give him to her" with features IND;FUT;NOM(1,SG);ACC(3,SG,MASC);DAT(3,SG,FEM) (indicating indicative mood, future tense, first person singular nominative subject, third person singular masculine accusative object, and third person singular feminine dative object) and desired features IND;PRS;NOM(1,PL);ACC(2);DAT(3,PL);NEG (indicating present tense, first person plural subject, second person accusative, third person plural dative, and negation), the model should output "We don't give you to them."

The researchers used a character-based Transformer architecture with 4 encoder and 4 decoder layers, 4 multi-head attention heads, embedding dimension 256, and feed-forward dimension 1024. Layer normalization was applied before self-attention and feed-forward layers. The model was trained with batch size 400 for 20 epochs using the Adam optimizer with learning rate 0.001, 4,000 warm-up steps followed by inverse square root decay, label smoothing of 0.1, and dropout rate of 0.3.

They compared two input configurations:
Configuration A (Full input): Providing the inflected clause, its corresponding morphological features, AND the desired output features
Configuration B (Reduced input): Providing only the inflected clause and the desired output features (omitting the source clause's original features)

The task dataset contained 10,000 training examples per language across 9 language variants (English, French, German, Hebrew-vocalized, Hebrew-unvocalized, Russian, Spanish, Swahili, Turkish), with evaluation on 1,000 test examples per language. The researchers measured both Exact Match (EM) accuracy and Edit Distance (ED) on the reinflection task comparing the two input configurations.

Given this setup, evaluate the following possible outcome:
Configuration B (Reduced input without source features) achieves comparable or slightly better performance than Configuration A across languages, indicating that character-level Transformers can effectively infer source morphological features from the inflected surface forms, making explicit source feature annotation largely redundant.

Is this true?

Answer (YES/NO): NO